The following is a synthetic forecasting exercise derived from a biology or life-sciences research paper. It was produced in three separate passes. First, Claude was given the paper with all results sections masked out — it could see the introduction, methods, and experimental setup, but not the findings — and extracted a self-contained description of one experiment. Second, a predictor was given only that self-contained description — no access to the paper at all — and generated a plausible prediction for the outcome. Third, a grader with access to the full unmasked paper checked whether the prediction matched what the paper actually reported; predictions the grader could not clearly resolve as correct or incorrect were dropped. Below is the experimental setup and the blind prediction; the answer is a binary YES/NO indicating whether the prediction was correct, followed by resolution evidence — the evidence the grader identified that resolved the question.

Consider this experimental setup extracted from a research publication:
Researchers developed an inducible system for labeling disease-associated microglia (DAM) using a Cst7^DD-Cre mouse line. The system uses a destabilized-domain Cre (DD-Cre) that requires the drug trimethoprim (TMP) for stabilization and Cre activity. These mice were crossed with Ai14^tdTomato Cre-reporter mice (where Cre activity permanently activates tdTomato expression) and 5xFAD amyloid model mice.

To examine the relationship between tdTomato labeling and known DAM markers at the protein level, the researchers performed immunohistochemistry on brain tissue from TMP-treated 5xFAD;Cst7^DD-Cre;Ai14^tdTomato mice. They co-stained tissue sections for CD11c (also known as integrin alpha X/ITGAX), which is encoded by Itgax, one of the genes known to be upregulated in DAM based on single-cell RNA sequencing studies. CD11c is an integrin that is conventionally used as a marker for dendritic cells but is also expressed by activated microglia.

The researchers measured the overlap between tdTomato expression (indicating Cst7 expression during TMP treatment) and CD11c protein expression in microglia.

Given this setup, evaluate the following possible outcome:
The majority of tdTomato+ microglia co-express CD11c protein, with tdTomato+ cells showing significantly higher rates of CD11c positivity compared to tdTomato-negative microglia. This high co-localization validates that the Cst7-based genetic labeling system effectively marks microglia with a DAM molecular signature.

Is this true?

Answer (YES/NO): NO